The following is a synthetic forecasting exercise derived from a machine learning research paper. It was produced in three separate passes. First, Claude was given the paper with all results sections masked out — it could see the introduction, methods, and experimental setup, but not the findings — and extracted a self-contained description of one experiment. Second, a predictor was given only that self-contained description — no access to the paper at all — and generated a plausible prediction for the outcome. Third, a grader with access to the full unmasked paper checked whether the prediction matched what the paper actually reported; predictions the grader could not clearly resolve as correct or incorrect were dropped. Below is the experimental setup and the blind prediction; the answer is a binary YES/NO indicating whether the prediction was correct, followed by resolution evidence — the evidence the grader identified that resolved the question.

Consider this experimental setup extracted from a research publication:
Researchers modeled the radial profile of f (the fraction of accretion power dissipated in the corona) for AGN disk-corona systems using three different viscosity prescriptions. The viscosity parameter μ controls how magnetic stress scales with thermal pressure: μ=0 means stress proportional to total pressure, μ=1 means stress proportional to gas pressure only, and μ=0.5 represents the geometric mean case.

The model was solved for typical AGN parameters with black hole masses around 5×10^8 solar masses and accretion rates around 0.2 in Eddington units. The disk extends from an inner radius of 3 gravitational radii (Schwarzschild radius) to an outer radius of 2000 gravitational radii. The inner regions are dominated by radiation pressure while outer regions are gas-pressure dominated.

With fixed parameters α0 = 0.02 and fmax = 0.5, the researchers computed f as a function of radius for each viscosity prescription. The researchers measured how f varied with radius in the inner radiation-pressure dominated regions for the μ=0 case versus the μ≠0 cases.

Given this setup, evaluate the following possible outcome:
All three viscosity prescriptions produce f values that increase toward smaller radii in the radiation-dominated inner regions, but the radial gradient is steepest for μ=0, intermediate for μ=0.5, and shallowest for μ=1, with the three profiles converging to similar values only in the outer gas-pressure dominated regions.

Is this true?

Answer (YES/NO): NO